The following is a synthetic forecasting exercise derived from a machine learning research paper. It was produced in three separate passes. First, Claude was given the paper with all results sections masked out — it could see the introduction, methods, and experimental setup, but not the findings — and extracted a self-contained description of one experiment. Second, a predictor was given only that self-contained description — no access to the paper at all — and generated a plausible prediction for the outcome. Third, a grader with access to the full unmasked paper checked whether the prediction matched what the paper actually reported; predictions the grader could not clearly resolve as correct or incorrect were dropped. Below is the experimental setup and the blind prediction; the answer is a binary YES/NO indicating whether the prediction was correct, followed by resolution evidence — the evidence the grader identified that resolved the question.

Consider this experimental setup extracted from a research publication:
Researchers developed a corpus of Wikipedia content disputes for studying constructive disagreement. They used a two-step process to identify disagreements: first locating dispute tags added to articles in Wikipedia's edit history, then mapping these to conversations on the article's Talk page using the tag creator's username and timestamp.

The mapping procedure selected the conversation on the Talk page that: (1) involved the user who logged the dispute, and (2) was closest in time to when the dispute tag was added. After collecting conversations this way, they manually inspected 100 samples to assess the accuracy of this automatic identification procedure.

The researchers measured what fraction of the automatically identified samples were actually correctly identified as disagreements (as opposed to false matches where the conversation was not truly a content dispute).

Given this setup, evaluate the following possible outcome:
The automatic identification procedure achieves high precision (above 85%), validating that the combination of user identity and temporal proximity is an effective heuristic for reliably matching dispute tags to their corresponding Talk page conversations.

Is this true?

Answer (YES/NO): YES